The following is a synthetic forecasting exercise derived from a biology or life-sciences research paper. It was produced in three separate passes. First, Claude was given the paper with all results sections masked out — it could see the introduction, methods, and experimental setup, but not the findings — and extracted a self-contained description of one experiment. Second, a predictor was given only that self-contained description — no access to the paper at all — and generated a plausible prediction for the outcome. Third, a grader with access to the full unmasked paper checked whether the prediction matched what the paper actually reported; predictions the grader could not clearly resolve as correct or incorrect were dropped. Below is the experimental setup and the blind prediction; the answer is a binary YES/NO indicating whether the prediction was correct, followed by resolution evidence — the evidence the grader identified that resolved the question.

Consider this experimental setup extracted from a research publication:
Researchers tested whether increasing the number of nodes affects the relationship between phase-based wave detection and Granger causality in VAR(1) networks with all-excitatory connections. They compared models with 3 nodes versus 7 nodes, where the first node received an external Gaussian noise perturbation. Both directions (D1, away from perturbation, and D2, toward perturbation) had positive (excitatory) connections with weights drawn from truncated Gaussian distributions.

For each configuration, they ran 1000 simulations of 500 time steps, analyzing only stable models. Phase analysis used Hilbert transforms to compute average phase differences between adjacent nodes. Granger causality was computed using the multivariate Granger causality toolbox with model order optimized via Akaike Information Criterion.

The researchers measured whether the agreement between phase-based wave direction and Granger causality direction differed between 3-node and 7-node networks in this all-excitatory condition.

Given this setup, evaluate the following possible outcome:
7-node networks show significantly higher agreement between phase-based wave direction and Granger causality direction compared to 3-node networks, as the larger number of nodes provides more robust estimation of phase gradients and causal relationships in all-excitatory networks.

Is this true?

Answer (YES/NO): NO